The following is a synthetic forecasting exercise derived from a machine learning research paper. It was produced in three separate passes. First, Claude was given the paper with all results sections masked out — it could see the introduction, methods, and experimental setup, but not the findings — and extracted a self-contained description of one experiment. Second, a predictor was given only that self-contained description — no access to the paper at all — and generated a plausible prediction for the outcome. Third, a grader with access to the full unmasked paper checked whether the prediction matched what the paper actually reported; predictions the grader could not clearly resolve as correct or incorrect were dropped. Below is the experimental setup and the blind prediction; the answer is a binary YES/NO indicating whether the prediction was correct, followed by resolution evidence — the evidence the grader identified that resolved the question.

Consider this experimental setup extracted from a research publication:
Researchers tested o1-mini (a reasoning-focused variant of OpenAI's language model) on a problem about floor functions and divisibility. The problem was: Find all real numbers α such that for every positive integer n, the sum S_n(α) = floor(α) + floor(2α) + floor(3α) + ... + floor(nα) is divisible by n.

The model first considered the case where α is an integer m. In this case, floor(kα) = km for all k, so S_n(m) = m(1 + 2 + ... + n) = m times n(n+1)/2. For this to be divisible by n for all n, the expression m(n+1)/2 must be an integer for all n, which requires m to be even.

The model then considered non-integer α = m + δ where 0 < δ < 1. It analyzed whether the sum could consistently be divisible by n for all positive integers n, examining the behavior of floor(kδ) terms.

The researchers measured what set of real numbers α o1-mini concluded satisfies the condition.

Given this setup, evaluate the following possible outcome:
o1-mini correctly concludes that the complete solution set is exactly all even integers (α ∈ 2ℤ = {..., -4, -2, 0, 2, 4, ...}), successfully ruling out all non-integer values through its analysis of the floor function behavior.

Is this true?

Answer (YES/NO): YES